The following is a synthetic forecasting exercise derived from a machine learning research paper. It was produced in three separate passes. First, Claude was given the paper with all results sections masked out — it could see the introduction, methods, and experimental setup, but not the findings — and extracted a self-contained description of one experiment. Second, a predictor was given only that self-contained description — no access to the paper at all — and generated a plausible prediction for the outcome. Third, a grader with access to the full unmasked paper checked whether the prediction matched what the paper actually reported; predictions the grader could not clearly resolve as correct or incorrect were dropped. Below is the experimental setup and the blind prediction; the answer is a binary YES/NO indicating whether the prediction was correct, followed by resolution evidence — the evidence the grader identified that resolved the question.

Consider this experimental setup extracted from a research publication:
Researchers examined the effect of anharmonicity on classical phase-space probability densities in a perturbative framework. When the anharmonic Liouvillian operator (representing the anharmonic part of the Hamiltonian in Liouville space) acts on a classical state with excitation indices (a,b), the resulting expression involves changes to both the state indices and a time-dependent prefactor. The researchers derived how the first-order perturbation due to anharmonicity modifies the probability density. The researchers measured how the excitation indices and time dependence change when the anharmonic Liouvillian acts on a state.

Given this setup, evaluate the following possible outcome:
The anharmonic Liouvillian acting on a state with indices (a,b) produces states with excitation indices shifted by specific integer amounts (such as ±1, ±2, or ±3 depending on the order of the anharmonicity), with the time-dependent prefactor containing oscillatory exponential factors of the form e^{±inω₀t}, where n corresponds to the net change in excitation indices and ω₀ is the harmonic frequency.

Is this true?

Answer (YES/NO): NO